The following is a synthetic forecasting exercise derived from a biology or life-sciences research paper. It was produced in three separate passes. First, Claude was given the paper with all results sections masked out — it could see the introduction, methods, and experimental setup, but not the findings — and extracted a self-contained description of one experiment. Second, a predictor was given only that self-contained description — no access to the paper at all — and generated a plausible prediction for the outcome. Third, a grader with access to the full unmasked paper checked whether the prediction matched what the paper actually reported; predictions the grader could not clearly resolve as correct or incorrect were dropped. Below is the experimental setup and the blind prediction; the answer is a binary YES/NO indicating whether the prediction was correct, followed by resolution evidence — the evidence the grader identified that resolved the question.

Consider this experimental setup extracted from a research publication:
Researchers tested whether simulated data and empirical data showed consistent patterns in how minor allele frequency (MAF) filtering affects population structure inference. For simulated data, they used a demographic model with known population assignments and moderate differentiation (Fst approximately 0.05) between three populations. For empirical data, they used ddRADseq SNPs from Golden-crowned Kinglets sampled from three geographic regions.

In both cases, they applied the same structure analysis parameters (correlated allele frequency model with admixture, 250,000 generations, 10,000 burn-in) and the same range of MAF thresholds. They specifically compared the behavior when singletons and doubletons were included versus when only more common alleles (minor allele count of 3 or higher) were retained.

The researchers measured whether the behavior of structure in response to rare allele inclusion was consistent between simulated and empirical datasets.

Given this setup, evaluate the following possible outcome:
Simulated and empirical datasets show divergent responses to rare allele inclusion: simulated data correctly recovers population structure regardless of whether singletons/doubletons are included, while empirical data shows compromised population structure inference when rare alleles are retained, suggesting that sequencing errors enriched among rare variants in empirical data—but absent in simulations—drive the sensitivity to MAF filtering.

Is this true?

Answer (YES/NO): NO